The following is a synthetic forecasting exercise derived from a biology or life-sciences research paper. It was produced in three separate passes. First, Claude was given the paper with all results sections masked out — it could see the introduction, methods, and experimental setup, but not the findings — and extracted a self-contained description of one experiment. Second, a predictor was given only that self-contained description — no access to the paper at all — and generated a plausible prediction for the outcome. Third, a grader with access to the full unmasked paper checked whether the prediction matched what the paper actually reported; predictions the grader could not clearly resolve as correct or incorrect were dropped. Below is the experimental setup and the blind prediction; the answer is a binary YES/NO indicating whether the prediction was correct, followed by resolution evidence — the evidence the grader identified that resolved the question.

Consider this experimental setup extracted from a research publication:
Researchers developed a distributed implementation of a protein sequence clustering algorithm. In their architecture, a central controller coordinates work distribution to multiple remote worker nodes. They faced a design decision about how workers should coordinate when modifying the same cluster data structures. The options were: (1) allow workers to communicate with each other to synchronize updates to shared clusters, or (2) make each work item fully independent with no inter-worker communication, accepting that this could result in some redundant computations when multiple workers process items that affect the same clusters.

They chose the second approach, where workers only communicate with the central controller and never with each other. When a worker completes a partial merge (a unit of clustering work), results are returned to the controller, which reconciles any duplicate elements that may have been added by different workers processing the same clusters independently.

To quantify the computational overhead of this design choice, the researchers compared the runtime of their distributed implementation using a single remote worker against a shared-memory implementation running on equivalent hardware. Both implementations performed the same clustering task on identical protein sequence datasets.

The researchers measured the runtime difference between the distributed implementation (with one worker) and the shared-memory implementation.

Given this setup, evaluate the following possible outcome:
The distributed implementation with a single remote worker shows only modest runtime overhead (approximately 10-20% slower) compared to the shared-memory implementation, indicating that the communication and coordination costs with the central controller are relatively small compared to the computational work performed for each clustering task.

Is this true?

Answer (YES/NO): YES